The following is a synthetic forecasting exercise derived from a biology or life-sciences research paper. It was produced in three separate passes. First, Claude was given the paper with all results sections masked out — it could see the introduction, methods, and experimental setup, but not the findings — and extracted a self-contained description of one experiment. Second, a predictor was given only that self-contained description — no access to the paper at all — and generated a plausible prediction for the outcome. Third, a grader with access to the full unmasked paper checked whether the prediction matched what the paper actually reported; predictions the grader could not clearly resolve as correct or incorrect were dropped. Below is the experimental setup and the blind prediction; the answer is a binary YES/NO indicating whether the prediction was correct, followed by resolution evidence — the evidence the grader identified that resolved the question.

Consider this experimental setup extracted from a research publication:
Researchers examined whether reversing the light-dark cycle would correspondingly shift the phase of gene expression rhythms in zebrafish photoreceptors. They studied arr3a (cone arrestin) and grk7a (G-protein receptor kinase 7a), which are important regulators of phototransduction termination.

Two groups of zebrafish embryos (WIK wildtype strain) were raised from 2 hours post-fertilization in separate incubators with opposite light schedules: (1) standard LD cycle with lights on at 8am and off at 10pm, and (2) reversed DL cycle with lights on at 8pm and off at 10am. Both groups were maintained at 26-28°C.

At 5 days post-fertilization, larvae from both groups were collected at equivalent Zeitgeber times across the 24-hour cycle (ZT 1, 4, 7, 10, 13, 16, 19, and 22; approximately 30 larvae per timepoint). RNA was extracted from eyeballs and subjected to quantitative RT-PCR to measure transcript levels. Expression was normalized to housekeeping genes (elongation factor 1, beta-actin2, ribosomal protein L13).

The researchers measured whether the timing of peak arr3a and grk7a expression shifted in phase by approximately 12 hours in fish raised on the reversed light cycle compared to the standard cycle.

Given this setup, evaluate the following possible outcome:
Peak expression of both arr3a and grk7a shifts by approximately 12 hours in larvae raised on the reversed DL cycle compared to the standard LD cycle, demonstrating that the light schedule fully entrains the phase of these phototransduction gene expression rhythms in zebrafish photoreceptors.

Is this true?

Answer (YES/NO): YES